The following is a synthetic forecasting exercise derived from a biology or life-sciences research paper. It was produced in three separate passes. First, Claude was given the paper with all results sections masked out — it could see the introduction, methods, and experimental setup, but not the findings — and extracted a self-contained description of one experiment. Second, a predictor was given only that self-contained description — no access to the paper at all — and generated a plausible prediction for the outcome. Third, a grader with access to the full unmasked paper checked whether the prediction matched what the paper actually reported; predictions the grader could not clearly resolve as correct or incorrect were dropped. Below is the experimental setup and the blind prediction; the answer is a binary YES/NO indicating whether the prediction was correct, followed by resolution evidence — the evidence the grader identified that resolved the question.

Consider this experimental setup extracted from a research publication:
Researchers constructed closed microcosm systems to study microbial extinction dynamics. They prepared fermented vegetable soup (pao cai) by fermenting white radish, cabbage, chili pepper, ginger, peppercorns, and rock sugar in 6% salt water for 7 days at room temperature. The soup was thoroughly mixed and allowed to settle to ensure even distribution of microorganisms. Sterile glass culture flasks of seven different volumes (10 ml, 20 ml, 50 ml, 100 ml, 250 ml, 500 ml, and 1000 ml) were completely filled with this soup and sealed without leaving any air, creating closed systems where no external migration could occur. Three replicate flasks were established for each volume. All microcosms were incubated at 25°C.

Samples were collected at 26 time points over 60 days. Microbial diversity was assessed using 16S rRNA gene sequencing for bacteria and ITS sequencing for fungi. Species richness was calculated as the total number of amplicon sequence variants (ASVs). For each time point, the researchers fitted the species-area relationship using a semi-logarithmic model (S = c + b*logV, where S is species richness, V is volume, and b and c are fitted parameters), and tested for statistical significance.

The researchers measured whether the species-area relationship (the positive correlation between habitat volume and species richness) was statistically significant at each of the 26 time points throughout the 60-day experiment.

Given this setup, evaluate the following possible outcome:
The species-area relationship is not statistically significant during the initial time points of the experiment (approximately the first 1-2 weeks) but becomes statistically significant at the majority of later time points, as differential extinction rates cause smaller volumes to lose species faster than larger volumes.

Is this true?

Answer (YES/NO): NO